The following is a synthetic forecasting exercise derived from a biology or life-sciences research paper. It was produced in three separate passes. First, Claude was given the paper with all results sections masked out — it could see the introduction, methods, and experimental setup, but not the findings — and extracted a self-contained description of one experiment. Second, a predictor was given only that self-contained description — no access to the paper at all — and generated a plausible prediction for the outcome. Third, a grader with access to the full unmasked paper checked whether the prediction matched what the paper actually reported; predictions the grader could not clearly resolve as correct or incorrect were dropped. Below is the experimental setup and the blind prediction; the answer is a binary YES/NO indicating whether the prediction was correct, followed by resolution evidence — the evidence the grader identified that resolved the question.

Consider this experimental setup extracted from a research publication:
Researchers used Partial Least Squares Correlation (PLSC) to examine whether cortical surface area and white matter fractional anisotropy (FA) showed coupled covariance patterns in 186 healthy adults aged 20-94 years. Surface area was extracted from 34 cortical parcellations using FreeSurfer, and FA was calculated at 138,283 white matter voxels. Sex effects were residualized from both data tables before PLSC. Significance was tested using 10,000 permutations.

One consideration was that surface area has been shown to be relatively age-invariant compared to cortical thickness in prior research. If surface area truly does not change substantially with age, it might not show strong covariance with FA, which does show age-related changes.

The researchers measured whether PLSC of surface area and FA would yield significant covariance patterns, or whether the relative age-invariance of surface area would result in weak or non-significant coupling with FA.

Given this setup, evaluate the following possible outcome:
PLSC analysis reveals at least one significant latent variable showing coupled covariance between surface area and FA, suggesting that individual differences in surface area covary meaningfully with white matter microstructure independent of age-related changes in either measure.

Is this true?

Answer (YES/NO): YES